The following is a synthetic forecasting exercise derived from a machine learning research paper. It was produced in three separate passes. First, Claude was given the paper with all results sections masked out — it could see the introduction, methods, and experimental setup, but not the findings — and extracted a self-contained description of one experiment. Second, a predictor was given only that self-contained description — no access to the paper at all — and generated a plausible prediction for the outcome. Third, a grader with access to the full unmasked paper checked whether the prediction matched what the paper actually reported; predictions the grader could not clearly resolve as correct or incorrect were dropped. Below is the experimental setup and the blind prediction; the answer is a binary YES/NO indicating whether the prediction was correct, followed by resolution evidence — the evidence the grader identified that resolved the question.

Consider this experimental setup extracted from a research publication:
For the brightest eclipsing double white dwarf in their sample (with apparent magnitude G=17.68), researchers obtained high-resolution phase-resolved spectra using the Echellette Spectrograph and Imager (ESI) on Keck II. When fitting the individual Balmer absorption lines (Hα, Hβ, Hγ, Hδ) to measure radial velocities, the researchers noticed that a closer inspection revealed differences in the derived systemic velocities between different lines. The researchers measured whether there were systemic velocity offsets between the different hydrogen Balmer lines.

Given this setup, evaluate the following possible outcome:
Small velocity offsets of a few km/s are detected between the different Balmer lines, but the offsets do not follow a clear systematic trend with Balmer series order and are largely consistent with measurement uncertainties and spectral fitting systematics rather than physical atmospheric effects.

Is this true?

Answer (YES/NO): NO